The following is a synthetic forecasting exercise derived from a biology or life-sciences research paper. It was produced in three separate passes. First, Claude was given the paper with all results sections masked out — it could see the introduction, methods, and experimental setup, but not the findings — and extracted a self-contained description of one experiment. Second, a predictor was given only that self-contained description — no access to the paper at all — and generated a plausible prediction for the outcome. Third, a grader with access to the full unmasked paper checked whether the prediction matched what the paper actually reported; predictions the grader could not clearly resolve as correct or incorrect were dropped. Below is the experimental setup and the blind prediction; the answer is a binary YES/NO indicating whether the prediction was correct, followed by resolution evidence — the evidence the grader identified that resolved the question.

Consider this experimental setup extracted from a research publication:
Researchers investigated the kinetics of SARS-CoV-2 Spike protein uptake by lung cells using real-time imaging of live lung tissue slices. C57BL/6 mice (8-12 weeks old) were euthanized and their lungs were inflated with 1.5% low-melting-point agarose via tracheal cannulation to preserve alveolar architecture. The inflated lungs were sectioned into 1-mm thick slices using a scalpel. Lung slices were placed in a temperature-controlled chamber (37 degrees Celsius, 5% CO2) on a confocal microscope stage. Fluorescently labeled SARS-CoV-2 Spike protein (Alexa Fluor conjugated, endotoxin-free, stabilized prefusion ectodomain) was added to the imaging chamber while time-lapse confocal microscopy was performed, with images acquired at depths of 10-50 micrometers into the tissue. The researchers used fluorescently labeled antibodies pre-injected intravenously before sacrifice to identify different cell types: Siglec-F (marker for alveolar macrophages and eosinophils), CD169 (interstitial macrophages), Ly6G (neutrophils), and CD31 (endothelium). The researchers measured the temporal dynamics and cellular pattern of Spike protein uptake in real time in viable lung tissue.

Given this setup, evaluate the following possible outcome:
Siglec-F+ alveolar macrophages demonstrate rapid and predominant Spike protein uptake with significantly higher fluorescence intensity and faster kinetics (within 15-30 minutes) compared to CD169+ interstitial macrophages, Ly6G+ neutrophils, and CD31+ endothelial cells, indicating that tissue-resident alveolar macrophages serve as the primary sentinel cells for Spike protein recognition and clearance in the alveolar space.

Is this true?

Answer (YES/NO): YES